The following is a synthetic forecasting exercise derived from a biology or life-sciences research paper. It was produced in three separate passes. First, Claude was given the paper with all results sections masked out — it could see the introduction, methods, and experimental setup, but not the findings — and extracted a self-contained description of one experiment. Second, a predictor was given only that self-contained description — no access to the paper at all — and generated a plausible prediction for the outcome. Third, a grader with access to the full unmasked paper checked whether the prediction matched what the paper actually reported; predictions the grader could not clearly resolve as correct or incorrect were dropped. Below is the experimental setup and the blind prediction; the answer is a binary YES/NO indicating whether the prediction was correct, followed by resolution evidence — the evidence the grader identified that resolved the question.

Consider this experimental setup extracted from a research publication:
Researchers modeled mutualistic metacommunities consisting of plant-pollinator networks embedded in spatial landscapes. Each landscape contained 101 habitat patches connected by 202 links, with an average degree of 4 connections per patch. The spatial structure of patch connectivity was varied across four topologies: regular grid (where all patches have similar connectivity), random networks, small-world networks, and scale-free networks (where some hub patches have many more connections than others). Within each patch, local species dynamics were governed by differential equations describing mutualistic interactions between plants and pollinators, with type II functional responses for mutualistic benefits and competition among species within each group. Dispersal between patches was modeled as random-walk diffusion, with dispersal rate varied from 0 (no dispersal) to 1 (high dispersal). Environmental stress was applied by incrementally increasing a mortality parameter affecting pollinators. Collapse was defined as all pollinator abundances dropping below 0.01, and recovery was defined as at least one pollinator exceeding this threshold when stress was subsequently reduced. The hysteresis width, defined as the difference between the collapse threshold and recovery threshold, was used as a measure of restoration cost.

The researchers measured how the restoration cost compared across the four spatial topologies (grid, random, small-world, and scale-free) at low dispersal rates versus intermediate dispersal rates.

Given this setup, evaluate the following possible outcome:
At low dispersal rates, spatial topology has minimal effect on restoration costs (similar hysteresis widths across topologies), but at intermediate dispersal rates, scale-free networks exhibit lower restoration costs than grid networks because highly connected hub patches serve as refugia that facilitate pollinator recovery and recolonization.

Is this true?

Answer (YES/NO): YES